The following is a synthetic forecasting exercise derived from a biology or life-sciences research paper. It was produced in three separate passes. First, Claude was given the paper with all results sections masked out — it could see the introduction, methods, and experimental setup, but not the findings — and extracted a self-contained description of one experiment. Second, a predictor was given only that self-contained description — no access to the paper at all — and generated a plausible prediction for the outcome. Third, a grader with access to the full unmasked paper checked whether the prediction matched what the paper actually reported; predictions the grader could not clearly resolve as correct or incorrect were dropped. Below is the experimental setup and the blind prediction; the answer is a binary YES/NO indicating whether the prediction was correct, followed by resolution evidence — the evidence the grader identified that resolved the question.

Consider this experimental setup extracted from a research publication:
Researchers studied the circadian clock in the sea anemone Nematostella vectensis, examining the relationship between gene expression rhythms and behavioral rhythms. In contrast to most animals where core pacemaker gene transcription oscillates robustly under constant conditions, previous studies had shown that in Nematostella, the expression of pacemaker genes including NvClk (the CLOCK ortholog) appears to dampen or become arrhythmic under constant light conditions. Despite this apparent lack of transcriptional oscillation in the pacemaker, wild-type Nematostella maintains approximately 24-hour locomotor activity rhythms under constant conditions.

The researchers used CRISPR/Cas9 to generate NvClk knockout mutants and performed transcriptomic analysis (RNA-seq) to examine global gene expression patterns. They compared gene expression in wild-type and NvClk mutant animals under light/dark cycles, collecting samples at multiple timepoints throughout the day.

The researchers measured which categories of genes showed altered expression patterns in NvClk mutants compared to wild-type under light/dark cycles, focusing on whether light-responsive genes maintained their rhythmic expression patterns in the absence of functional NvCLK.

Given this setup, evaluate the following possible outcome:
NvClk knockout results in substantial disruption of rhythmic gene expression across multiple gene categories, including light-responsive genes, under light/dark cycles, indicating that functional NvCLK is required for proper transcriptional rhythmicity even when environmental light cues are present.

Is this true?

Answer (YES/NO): NO